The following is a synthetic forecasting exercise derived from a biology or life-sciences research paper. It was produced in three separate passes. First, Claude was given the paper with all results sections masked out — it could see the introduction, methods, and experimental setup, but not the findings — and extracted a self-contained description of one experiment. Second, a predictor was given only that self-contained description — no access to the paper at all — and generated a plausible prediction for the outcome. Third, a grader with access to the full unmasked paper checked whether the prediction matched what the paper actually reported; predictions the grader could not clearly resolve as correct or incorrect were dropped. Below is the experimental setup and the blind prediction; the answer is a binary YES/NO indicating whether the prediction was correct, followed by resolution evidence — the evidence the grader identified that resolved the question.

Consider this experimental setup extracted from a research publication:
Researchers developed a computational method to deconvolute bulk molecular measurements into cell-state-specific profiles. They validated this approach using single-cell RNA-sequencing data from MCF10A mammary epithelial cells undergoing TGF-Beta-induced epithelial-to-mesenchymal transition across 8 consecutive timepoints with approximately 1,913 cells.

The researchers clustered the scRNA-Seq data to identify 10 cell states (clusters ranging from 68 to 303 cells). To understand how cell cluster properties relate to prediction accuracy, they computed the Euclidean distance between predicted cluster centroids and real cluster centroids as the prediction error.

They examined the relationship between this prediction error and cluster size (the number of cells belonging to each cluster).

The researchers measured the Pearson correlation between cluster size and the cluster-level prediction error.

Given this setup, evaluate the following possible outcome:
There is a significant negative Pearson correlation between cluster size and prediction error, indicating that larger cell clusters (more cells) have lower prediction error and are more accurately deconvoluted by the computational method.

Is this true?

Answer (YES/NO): YES